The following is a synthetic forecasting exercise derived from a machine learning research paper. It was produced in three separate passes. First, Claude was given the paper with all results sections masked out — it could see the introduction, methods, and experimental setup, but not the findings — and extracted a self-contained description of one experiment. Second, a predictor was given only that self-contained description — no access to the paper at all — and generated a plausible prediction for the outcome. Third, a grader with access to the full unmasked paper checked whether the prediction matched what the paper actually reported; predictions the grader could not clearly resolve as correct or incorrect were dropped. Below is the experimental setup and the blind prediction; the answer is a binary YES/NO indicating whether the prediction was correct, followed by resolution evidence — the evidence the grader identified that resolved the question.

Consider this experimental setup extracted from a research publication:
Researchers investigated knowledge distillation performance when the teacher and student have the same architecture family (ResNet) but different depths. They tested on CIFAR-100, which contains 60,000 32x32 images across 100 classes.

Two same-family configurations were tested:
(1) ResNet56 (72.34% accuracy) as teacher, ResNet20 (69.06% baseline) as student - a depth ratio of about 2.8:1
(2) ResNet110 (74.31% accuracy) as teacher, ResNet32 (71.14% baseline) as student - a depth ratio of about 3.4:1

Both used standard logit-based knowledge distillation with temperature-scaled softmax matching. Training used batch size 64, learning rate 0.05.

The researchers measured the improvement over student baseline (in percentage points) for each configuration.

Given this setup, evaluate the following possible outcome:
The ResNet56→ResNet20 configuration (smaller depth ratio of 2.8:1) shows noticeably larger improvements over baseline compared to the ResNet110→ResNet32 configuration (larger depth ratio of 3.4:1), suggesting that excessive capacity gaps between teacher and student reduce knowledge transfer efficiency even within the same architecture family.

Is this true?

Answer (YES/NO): NO